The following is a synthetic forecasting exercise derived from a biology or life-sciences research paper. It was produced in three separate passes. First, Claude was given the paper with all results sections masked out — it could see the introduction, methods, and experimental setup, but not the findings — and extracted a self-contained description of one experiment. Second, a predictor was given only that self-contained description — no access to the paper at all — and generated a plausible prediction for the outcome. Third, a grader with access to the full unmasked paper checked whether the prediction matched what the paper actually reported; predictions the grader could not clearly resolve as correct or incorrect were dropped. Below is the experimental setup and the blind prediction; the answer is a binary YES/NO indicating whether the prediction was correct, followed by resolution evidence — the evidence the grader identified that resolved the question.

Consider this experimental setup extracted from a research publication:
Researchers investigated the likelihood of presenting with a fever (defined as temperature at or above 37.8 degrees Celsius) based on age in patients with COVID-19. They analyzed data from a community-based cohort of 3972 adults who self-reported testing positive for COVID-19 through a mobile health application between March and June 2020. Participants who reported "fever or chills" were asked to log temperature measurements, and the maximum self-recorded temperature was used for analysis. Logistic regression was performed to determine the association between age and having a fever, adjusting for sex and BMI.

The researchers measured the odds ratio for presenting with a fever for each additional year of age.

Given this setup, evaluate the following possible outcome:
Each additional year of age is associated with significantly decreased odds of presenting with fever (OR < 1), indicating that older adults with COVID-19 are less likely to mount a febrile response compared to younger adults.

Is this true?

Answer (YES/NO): YES